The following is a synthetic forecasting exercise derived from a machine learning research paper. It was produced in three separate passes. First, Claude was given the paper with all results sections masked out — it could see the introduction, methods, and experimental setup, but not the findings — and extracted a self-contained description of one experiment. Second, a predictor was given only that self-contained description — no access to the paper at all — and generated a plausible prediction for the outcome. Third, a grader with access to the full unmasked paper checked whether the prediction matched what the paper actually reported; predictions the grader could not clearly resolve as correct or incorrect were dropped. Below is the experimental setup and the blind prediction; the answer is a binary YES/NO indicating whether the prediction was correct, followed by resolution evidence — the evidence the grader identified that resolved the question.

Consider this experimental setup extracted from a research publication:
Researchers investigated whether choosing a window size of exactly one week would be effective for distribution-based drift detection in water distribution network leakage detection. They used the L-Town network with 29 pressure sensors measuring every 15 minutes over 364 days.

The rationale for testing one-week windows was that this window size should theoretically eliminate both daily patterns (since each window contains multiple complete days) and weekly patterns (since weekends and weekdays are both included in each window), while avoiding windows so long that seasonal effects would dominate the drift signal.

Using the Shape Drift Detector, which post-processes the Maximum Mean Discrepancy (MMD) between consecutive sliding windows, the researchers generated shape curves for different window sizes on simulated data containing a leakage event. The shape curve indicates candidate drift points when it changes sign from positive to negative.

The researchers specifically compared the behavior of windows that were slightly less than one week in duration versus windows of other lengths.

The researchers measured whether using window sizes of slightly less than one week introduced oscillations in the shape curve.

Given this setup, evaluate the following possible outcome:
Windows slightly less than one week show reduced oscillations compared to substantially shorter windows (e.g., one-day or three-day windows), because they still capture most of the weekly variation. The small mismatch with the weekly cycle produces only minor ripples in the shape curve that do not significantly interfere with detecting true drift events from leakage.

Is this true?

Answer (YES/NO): NO